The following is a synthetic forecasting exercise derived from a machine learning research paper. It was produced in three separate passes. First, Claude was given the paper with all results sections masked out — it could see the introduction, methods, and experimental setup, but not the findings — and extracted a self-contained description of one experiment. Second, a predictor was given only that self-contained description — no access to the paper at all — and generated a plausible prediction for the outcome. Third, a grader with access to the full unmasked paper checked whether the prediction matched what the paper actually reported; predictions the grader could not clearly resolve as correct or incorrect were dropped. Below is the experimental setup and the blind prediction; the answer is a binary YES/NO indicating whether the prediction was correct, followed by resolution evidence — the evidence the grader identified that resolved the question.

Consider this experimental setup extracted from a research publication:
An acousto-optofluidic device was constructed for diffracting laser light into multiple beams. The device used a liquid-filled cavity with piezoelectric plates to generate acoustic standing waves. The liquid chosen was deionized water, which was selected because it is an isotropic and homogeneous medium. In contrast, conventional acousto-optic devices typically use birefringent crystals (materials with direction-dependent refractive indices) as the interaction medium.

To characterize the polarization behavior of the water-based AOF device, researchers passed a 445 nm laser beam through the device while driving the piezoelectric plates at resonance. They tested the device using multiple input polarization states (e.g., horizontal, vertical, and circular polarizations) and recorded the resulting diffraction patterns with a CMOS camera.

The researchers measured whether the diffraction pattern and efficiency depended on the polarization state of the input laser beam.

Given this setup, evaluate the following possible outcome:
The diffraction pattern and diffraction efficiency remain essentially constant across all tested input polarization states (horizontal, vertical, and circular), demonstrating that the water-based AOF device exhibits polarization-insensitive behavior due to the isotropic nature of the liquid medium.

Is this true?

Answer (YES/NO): YES